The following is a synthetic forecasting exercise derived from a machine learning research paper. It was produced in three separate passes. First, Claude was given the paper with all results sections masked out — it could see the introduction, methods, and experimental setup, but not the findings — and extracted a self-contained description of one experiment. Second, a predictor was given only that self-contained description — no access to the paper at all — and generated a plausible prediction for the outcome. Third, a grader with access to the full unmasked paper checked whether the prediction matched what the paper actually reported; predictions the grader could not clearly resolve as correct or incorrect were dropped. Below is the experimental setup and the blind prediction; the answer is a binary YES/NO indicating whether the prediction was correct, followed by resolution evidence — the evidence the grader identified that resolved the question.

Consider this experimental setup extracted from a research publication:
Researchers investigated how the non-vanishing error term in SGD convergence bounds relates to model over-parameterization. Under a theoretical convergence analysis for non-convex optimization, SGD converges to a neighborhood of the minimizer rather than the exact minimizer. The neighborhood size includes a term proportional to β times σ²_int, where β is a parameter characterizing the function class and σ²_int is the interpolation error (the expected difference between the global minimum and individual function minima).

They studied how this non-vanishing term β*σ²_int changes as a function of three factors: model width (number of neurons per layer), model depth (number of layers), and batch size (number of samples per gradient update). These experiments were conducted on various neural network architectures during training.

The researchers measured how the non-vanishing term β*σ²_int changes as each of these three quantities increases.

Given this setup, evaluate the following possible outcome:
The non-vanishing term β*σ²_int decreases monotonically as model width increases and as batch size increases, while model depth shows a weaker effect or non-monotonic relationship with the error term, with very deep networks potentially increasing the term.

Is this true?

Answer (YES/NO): NO